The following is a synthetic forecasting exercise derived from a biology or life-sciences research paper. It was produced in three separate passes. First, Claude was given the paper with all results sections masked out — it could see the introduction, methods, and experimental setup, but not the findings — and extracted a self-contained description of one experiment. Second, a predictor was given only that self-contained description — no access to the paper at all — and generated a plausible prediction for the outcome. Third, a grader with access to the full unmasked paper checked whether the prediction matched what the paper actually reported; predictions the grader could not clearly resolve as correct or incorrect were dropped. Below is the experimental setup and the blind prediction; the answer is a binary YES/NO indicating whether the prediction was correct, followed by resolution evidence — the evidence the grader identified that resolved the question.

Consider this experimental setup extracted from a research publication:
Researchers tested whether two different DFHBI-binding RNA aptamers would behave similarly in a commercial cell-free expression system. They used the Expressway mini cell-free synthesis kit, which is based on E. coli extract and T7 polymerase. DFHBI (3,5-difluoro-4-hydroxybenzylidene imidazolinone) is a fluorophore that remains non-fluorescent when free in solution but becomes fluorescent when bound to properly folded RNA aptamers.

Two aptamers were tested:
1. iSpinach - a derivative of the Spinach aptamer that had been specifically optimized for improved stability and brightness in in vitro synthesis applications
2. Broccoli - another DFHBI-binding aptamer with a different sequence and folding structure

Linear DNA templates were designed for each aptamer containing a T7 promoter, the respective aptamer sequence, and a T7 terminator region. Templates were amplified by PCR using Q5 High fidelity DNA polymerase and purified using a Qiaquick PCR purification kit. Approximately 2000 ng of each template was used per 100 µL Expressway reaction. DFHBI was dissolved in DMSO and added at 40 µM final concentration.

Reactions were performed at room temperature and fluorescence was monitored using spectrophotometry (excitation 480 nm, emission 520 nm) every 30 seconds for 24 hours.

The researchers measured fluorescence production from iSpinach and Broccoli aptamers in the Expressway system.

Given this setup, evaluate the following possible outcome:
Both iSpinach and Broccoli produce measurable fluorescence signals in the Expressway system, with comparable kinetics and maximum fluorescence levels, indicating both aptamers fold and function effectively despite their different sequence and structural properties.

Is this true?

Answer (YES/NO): NO